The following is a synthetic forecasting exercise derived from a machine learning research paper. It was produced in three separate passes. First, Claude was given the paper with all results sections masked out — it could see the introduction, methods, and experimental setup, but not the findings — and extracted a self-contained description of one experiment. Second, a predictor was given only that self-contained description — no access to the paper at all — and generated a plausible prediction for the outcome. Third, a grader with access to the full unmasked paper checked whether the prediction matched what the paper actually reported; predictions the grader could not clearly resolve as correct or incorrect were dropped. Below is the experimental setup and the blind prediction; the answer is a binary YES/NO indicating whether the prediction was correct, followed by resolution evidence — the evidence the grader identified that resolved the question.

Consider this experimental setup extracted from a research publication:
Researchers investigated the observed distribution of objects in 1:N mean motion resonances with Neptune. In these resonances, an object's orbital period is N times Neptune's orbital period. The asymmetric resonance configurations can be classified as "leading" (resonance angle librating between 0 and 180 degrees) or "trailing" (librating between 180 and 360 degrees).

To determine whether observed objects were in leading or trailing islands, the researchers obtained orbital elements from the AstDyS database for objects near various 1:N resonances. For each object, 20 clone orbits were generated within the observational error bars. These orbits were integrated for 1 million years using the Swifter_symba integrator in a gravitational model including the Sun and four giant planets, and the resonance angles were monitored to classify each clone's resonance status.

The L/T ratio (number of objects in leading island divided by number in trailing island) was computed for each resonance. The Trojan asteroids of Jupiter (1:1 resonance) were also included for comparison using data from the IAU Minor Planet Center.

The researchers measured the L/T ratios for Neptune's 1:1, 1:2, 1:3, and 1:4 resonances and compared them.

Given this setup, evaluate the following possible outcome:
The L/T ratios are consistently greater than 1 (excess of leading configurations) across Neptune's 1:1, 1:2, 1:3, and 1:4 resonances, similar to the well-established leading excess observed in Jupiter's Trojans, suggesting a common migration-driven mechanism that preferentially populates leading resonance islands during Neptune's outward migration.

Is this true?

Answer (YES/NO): YES